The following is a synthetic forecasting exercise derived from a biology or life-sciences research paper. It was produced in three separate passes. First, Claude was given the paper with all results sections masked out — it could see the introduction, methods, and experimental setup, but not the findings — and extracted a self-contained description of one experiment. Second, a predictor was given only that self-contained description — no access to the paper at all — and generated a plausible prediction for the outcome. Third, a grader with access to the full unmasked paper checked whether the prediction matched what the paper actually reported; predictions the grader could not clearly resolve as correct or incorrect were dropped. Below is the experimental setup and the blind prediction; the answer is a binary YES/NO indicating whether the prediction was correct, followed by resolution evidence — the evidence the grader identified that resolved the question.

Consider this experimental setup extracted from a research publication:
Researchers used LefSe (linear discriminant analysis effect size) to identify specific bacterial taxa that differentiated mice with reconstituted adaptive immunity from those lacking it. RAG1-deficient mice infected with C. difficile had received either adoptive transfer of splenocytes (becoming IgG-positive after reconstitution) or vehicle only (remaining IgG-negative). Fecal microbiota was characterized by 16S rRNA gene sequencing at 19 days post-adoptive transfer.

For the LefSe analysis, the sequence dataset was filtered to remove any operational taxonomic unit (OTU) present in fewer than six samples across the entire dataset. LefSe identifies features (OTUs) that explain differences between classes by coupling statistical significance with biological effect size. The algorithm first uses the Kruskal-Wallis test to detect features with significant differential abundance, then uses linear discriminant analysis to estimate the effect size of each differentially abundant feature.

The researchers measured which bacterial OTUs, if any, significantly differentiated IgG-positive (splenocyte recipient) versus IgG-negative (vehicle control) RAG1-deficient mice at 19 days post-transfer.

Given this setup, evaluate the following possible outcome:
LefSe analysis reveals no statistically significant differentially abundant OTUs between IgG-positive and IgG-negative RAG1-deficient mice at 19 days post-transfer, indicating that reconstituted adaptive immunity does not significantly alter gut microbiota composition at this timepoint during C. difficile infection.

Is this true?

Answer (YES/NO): NO